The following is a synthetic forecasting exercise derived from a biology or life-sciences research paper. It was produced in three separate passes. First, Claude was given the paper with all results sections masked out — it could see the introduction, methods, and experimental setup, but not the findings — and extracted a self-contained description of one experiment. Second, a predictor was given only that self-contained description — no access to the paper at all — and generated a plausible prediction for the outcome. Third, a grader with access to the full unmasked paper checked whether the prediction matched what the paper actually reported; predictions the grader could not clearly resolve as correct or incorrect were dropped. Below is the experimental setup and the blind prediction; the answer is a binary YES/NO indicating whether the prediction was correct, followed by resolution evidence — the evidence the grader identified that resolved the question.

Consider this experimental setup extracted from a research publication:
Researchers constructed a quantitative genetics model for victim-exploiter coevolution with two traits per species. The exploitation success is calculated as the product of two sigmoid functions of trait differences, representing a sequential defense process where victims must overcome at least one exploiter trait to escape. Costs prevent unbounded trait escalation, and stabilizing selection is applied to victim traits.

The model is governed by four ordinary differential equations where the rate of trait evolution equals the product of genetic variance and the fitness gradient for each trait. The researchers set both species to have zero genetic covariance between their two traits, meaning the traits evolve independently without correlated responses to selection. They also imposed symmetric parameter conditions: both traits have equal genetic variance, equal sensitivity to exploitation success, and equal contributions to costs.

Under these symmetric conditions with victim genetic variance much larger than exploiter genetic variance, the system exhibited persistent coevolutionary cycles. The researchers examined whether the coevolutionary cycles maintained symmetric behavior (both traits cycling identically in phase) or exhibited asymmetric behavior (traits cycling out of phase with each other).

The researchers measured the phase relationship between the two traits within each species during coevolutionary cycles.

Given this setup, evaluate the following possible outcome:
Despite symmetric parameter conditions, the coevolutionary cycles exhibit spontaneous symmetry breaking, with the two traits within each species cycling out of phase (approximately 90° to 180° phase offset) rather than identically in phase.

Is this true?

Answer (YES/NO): YES